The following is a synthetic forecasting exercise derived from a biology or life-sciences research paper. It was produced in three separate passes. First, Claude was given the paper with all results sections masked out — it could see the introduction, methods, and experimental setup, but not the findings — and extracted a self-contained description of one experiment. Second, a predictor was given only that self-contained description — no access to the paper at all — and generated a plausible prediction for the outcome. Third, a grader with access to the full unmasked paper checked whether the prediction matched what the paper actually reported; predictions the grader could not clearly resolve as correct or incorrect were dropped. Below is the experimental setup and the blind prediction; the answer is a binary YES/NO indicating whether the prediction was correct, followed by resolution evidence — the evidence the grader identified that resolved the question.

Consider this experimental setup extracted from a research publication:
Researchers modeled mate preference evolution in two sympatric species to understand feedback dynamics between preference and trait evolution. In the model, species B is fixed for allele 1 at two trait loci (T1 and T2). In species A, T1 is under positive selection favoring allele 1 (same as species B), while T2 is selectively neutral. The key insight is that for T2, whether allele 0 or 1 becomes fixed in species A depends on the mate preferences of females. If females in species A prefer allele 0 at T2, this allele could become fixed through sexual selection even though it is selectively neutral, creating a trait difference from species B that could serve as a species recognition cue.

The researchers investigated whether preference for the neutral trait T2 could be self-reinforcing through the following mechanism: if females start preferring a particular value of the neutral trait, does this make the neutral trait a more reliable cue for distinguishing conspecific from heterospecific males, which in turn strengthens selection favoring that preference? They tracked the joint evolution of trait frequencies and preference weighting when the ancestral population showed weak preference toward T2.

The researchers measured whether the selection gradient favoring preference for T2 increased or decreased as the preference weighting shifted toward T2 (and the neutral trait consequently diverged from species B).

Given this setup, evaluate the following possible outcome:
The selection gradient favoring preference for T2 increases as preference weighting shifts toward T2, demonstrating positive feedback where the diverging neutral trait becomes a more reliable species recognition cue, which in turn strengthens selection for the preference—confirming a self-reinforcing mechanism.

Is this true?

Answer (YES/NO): YES